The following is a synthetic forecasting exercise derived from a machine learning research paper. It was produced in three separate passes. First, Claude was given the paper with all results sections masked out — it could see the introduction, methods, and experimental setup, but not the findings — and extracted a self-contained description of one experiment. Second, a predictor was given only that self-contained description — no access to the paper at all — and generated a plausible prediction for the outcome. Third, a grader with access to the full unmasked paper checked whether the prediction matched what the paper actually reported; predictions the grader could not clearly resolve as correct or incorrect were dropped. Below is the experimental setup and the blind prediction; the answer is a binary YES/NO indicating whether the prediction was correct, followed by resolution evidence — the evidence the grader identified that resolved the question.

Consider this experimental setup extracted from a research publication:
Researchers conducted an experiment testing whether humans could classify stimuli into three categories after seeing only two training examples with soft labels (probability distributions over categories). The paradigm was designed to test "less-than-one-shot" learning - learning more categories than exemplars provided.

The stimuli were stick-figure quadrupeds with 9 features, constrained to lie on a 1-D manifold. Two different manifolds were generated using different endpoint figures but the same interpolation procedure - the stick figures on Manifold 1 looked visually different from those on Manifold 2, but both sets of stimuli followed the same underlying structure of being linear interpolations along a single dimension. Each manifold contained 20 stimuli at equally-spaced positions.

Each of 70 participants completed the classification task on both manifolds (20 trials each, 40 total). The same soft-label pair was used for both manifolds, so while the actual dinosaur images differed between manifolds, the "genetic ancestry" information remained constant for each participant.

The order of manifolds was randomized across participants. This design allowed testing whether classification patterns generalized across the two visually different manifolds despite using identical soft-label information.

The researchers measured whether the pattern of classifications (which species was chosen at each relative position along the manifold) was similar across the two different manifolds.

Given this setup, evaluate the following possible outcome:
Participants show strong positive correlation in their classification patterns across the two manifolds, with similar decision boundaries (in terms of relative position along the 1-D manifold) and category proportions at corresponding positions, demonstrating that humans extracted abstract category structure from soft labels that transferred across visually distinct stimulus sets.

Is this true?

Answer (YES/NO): YES